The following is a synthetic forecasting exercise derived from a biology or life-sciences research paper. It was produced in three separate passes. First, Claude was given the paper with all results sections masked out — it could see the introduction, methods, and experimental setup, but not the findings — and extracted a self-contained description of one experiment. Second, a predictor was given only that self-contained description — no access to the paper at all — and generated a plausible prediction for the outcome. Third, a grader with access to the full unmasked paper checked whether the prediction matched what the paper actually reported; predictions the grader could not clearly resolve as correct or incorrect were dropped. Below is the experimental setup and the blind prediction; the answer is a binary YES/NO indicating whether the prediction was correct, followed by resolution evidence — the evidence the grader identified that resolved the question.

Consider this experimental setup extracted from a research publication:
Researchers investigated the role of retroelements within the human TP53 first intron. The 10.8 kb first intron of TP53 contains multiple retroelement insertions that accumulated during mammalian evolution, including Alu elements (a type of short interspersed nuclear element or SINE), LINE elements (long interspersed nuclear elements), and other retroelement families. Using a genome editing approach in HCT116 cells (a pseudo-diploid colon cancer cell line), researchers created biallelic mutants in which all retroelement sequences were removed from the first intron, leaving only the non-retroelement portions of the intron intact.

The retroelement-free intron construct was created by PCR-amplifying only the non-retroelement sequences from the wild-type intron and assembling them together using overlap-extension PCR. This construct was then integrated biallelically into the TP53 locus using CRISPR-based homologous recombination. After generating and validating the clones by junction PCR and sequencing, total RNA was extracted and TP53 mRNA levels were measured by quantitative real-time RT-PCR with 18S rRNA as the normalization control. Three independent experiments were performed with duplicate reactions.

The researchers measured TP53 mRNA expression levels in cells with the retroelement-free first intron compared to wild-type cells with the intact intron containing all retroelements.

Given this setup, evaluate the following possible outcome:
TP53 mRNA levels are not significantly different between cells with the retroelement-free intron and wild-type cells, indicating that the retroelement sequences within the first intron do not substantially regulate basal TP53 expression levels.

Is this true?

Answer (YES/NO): NO